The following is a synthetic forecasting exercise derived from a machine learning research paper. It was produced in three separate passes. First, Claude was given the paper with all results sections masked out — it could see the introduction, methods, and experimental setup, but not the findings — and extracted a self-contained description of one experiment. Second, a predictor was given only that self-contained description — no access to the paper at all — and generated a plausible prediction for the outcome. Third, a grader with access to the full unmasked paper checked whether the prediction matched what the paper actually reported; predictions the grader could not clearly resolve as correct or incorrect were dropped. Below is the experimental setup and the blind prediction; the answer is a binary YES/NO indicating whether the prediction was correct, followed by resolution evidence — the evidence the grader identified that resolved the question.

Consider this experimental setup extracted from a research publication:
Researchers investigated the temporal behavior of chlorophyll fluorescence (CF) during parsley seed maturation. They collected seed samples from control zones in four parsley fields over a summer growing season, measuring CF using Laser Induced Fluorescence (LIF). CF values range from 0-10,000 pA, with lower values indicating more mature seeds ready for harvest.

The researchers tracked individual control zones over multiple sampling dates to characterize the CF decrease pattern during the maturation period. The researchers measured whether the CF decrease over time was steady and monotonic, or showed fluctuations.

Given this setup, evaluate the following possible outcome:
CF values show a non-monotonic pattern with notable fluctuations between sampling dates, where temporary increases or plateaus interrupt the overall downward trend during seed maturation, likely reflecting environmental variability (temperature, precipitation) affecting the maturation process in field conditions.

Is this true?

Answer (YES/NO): YES